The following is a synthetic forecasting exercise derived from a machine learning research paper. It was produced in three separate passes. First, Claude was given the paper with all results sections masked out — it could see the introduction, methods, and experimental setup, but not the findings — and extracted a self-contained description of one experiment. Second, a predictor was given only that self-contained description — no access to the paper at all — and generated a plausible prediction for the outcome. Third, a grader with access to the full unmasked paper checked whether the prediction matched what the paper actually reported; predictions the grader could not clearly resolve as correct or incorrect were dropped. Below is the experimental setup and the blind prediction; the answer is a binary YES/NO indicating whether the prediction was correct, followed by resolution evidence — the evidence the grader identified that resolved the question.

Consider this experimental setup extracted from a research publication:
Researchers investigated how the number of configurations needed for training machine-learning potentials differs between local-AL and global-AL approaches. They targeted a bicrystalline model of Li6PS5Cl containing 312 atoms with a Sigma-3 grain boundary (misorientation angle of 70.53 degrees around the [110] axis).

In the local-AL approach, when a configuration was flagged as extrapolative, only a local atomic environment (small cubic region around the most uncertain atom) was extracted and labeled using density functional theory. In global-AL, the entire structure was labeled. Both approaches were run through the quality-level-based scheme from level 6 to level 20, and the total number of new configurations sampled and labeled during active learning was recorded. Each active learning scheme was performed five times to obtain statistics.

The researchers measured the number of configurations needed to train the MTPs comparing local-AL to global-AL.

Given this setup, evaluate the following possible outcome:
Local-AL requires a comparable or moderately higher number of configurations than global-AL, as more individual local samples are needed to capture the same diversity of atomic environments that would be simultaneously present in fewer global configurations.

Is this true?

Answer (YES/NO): NO